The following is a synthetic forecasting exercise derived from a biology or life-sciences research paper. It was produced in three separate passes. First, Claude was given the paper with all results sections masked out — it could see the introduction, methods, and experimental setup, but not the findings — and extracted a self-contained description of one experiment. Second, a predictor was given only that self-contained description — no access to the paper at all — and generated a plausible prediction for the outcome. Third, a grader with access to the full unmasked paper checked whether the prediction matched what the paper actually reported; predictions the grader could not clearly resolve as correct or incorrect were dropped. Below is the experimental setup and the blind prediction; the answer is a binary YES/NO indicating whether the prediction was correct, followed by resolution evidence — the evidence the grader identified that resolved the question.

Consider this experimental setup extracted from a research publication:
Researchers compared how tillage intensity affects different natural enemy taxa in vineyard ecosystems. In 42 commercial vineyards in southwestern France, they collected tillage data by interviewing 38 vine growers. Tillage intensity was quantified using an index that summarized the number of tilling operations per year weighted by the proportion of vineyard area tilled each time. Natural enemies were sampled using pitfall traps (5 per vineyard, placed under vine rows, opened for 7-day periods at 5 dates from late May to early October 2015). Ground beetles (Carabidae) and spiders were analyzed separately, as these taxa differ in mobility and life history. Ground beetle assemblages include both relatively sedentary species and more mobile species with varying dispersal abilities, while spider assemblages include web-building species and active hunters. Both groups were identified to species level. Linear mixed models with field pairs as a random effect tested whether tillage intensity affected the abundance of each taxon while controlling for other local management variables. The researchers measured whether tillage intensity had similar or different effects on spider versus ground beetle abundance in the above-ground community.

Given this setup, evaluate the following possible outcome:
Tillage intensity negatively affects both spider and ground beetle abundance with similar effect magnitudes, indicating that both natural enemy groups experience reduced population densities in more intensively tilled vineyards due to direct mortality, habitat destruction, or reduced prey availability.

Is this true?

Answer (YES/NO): NO